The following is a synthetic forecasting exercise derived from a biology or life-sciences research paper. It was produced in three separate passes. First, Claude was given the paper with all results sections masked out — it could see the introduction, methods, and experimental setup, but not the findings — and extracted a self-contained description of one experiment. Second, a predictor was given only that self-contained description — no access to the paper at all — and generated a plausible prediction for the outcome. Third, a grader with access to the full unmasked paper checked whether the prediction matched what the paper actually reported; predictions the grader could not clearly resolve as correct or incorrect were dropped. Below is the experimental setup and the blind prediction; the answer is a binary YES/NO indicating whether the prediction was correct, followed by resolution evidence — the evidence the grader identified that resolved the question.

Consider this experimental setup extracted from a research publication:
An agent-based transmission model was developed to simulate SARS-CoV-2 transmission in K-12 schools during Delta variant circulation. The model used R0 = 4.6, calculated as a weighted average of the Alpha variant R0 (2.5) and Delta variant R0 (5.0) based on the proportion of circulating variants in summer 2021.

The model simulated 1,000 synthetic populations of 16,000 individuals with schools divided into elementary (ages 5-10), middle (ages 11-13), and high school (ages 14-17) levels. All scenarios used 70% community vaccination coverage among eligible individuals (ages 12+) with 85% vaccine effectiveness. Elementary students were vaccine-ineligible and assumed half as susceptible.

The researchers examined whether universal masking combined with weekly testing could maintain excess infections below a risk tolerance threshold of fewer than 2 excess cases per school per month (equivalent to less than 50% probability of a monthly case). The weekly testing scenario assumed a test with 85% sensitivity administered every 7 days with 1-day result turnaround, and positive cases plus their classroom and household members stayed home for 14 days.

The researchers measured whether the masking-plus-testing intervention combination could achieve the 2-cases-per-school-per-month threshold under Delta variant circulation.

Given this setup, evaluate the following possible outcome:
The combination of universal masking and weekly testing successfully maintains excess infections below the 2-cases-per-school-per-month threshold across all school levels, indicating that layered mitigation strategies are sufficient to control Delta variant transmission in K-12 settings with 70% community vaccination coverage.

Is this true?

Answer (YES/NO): NO